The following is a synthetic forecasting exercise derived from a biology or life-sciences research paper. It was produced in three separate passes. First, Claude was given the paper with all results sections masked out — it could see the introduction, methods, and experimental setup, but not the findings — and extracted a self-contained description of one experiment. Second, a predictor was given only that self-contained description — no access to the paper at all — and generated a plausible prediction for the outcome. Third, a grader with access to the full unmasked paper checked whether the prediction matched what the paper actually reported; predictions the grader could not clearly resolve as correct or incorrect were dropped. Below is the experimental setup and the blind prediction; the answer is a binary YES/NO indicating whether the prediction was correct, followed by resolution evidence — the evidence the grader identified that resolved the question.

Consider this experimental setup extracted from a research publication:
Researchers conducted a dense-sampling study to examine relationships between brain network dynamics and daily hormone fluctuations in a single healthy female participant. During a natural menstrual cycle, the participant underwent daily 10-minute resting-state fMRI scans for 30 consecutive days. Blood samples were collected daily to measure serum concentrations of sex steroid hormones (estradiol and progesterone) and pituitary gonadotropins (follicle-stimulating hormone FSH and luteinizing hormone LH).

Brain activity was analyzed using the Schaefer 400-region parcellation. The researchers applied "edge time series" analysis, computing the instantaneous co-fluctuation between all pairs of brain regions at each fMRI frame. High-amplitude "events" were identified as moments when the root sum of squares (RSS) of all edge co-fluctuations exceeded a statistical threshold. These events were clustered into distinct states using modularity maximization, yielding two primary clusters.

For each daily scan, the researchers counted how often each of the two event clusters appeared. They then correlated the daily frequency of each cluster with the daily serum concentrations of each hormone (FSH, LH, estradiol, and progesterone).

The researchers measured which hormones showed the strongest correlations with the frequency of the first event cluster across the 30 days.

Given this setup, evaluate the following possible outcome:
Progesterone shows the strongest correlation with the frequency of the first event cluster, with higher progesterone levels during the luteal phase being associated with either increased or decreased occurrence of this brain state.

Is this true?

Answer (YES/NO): NO